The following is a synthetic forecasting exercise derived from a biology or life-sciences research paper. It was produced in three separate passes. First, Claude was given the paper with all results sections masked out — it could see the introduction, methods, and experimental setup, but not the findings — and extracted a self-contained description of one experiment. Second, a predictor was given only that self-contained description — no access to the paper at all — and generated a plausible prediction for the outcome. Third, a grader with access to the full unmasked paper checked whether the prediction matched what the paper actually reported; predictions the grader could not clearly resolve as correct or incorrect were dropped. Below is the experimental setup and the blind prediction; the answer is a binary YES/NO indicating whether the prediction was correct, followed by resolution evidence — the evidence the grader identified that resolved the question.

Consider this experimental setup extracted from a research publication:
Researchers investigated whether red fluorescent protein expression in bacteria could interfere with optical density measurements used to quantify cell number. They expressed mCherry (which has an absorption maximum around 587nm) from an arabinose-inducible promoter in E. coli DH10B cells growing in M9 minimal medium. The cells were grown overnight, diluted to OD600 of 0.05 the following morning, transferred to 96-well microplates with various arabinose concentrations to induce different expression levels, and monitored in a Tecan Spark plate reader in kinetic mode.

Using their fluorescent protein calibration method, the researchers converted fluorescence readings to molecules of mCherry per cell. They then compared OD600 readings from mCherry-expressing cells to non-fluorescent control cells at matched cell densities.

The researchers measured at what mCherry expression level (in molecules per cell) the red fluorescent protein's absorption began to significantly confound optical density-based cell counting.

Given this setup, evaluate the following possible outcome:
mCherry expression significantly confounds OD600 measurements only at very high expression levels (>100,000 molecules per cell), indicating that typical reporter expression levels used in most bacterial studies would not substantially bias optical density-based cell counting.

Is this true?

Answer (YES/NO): YES